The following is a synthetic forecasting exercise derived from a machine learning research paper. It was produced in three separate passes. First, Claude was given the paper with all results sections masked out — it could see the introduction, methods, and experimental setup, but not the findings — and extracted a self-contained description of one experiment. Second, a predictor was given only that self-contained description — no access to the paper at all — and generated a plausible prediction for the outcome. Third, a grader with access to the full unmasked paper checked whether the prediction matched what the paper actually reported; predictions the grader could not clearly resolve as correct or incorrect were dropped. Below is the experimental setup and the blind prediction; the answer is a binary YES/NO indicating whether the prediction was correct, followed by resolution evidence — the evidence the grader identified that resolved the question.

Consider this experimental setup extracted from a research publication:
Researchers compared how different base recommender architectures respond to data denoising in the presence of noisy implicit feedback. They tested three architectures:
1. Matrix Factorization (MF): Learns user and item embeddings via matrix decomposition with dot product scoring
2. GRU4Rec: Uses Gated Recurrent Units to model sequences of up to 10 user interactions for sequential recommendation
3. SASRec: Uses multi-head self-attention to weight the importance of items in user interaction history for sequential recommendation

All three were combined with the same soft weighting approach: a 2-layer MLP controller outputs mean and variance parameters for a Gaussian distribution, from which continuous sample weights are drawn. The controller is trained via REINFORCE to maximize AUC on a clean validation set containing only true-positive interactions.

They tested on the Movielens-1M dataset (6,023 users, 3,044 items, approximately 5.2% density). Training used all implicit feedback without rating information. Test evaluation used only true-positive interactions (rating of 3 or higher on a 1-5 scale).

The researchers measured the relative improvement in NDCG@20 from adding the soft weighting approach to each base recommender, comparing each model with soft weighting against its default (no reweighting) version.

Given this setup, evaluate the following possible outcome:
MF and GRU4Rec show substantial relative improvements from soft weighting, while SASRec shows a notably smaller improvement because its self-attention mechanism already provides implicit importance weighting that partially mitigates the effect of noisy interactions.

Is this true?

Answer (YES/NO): NO